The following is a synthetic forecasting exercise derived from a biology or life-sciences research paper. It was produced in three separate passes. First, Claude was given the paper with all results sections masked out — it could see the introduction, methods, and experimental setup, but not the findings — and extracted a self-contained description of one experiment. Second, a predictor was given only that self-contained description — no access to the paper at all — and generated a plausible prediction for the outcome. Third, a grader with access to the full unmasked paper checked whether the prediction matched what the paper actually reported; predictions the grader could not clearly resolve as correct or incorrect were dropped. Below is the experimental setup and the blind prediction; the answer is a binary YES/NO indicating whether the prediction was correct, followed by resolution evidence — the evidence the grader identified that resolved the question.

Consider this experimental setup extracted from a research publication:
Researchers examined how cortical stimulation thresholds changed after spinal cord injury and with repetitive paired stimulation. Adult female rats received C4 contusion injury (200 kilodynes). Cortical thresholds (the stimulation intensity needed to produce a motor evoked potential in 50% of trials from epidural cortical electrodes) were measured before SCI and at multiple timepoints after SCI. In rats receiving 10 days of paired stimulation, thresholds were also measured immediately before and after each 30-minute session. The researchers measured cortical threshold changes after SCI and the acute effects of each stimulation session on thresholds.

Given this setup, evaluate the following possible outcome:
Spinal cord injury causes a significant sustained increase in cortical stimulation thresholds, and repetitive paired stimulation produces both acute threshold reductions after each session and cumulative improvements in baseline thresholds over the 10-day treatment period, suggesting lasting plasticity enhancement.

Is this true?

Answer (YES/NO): NO